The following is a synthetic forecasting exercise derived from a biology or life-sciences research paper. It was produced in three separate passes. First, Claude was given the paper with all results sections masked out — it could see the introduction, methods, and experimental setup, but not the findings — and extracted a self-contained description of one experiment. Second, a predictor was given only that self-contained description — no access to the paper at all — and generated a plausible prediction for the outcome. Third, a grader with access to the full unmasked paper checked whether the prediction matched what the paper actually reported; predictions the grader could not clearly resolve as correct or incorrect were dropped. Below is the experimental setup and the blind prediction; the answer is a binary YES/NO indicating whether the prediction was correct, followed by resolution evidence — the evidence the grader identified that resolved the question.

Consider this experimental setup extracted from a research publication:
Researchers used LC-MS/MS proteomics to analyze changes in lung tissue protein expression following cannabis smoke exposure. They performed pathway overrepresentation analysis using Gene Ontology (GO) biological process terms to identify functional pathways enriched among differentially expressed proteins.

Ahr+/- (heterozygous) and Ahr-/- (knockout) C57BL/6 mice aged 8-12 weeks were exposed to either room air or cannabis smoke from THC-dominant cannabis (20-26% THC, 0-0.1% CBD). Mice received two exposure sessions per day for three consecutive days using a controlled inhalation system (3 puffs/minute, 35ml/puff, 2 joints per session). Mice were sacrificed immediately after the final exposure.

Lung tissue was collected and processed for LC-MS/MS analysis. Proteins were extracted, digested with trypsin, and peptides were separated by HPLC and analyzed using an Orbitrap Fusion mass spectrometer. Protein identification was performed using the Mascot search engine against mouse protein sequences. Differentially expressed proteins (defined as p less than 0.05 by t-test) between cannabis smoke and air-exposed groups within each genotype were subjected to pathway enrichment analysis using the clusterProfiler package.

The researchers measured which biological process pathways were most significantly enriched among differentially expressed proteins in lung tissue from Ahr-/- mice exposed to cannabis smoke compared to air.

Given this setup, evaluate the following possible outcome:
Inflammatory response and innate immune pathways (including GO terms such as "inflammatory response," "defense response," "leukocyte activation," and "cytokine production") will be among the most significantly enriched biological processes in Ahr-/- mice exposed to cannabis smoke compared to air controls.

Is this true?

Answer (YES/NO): NO